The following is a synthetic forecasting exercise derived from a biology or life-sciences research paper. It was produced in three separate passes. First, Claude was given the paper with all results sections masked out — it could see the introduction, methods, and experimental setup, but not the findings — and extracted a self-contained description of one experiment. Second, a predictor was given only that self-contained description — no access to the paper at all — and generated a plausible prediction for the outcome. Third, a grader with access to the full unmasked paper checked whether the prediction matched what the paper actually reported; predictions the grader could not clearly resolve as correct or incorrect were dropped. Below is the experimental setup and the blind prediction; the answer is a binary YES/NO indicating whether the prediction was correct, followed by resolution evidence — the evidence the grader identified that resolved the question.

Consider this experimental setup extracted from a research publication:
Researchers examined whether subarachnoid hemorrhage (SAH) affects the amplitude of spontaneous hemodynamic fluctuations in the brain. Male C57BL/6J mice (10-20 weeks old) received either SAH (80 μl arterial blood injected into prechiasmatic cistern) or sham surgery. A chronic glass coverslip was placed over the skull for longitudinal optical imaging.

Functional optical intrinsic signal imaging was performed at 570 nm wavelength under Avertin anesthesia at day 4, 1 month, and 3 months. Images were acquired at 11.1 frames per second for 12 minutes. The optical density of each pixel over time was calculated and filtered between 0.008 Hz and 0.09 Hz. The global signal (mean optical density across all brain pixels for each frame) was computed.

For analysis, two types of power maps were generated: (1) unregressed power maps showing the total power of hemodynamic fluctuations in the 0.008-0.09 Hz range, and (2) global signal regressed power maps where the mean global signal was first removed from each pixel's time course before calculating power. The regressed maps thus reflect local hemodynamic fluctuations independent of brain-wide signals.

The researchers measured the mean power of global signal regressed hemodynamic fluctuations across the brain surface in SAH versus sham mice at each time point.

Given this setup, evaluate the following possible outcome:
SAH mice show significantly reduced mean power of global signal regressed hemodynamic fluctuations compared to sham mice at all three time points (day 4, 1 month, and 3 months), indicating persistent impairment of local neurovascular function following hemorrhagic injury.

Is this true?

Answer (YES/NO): NO